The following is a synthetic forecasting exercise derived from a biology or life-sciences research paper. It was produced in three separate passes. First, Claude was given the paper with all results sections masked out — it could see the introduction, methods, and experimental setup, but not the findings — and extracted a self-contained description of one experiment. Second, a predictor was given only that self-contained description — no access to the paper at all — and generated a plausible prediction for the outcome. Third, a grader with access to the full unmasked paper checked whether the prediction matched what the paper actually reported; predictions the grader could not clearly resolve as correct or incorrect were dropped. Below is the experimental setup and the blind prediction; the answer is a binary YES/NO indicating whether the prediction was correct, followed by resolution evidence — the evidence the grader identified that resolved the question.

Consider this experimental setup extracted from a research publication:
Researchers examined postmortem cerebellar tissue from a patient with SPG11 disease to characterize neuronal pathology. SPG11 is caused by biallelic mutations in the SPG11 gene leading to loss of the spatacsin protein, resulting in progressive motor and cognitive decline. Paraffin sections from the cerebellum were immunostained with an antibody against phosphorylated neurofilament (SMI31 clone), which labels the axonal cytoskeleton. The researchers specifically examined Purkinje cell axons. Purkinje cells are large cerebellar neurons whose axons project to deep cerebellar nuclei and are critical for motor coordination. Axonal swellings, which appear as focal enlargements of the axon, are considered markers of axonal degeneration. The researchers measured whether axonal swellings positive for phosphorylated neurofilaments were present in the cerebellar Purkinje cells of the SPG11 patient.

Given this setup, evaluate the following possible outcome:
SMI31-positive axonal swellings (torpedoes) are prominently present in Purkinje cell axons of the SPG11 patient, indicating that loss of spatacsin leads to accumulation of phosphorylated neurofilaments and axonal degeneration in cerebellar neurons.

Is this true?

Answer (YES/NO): YES